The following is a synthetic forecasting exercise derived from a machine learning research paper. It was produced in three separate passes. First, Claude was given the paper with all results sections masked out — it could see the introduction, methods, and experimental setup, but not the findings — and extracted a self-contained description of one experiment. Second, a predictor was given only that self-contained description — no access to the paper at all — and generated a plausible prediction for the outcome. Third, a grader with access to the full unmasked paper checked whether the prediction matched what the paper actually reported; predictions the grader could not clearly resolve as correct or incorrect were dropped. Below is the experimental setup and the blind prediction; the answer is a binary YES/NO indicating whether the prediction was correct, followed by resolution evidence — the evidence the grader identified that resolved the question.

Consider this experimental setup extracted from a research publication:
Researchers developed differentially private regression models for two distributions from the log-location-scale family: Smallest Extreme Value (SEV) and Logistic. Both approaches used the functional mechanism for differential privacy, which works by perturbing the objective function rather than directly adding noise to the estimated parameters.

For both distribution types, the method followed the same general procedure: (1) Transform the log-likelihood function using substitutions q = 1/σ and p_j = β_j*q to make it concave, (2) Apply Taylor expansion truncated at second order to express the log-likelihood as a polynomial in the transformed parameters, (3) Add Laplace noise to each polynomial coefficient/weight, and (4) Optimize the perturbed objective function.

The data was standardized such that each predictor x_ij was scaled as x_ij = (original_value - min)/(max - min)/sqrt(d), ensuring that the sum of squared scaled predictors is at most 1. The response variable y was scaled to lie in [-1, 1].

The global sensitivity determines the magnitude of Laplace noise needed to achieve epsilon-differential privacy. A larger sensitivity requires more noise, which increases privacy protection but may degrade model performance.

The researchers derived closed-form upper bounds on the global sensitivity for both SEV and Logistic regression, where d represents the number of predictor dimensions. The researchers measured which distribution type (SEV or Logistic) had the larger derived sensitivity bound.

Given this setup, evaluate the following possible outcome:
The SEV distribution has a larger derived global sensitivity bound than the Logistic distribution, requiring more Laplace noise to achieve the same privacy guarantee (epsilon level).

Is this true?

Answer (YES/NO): YES